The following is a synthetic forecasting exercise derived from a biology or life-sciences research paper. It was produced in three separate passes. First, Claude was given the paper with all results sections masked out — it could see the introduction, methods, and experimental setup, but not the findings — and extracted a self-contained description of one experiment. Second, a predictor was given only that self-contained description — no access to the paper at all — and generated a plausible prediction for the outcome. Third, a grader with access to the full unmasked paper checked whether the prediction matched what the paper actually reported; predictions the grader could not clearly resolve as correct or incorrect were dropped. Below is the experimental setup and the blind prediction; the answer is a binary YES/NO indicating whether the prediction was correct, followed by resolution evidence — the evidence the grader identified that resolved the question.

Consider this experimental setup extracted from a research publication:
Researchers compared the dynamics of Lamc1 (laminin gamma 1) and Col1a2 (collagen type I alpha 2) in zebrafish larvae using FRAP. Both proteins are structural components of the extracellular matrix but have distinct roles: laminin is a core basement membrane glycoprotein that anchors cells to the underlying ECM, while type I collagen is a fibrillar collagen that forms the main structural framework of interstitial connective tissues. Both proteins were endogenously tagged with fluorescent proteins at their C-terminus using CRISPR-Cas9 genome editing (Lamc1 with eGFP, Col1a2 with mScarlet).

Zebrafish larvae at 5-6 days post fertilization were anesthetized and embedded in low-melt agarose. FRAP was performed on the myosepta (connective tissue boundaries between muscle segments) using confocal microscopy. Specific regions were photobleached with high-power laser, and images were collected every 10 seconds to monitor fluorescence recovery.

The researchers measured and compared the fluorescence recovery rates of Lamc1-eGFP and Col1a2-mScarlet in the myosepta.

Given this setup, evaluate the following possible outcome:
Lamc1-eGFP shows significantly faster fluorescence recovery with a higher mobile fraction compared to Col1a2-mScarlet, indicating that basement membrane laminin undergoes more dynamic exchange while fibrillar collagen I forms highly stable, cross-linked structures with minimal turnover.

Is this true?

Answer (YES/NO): YES